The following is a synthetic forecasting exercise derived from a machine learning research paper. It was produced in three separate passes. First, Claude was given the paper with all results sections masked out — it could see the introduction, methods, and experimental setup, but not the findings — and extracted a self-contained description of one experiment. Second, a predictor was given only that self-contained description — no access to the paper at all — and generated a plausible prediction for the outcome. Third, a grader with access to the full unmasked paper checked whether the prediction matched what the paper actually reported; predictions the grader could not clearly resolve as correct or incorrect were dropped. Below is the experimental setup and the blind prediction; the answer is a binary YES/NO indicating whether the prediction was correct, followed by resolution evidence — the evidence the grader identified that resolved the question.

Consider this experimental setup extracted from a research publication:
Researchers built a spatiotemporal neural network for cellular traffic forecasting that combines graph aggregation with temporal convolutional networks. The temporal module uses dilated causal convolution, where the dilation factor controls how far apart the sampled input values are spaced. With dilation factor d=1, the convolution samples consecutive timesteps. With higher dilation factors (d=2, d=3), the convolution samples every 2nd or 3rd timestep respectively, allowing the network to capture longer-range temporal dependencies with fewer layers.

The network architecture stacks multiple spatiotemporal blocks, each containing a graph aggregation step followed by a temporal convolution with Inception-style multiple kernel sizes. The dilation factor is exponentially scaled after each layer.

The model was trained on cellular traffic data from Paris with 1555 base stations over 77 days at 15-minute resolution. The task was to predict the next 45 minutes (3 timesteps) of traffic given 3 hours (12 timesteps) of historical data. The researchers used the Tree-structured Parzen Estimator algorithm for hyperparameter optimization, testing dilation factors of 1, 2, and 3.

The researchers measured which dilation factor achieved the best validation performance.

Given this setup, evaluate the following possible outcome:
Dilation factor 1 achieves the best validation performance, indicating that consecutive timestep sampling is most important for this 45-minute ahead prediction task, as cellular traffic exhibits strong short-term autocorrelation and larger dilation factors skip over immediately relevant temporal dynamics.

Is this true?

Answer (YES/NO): YES